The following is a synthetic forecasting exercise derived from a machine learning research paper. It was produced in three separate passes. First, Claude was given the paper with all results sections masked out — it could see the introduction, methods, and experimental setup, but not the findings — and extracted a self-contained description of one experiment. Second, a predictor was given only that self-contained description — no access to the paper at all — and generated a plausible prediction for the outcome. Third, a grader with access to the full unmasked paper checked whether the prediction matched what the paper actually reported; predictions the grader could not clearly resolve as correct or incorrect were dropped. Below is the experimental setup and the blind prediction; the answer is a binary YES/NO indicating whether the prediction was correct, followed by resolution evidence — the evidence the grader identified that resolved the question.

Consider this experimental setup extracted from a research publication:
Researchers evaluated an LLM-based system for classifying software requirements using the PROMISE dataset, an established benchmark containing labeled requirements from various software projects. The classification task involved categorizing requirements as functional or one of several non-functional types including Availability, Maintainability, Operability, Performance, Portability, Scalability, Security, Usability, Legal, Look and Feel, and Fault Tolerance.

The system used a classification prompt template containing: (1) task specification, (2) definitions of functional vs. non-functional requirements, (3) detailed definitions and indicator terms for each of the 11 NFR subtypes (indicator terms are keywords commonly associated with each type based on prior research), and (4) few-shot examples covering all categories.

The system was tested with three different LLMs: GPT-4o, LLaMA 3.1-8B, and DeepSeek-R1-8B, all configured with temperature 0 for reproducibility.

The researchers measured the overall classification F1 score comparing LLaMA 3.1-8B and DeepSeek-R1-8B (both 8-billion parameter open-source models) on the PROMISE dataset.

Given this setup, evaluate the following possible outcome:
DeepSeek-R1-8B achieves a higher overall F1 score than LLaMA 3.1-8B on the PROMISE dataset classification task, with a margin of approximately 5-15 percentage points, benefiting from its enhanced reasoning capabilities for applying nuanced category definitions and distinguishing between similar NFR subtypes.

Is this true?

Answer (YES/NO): NO